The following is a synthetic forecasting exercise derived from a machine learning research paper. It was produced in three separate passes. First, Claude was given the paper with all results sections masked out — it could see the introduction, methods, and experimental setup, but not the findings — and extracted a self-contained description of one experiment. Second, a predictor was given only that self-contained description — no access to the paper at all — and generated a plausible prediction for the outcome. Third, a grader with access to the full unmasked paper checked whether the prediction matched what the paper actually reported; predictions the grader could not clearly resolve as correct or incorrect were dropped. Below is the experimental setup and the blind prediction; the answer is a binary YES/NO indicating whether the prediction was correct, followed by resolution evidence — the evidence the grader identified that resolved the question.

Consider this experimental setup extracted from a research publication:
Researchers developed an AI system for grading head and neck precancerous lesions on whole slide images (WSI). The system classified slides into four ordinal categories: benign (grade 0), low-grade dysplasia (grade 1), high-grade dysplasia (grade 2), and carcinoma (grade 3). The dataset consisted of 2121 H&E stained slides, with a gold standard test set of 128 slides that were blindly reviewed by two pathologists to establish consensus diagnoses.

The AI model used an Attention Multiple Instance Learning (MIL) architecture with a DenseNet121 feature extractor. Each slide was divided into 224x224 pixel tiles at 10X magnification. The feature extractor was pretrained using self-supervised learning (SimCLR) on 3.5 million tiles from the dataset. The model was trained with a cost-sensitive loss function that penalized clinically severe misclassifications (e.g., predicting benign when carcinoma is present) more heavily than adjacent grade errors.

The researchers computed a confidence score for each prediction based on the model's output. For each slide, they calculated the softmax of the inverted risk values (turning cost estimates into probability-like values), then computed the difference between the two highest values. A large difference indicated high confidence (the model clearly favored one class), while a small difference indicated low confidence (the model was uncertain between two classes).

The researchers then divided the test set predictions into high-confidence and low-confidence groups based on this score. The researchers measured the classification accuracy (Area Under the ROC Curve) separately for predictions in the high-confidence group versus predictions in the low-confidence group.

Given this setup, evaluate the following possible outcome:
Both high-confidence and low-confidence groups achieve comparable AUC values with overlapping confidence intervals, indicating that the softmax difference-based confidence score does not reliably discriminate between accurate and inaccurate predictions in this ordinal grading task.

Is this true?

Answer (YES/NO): NO